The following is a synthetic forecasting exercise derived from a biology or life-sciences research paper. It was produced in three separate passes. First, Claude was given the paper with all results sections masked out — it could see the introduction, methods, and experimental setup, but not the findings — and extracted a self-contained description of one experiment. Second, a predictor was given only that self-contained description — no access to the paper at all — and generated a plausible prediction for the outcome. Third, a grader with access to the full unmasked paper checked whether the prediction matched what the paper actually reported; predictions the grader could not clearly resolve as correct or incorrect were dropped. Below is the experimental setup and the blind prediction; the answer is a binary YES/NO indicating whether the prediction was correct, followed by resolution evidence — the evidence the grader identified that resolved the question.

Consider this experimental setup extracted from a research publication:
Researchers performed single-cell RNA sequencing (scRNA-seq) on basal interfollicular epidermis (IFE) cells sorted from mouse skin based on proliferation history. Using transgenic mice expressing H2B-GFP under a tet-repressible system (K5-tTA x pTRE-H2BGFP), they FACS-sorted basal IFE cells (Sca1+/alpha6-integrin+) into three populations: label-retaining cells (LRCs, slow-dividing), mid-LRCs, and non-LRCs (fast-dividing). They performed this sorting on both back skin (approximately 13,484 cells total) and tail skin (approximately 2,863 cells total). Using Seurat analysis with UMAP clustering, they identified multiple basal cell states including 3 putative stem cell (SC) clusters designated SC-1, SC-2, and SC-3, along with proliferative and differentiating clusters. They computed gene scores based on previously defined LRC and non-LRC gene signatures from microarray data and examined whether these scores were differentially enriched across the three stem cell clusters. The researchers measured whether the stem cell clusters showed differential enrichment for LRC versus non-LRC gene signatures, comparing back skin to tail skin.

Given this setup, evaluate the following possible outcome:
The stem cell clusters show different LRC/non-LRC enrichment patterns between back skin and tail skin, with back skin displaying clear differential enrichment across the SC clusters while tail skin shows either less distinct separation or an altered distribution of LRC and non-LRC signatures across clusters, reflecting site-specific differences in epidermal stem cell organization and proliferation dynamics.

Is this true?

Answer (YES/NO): NO